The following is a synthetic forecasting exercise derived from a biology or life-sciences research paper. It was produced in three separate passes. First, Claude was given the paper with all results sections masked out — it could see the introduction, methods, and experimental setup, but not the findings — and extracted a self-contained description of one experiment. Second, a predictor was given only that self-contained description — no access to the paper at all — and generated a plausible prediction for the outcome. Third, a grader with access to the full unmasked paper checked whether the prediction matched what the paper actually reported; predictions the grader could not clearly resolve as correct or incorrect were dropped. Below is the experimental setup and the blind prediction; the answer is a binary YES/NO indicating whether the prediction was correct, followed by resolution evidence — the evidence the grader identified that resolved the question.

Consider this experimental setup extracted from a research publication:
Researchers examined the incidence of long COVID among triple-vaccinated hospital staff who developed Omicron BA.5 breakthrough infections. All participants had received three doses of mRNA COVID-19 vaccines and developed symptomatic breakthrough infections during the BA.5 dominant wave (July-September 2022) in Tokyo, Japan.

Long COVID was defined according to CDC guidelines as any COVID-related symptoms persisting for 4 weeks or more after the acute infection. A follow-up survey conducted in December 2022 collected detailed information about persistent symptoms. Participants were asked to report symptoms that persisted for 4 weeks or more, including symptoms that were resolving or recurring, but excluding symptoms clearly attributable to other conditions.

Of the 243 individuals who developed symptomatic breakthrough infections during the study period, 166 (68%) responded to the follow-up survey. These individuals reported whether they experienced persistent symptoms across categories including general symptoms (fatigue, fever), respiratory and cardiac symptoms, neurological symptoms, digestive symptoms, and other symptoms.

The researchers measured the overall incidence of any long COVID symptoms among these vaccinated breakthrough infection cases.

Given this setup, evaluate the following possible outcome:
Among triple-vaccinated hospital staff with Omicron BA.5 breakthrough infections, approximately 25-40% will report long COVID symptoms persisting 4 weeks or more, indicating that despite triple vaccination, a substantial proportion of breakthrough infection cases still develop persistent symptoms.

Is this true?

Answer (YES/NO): YES